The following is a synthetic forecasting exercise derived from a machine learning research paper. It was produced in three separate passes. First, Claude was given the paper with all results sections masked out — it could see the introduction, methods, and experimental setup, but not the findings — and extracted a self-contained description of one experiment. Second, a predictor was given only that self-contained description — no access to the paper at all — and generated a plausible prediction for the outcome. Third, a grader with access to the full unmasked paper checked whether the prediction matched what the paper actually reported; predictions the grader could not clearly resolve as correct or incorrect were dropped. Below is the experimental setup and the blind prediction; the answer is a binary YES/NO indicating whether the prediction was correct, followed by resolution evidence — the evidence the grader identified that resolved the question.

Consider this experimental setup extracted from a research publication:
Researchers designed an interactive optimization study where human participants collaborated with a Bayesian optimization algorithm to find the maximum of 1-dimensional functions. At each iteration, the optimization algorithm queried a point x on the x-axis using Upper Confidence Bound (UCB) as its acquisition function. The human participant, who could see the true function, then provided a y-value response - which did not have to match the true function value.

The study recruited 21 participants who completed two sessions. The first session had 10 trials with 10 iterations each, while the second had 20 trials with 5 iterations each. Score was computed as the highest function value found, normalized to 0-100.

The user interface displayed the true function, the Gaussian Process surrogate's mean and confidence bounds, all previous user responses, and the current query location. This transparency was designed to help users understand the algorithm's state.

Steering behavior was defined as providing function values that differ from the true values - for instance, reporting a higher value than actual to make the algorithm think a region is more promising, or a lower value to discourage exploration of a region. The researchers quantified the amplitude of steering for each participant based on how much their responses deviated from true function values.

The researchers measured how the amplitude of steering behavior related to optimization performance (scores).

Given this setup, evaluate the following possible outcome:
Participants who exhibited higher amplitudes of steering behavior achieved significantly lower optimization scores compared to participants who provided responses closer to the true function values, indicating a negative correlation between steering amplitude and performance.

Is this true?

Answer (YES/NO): NO